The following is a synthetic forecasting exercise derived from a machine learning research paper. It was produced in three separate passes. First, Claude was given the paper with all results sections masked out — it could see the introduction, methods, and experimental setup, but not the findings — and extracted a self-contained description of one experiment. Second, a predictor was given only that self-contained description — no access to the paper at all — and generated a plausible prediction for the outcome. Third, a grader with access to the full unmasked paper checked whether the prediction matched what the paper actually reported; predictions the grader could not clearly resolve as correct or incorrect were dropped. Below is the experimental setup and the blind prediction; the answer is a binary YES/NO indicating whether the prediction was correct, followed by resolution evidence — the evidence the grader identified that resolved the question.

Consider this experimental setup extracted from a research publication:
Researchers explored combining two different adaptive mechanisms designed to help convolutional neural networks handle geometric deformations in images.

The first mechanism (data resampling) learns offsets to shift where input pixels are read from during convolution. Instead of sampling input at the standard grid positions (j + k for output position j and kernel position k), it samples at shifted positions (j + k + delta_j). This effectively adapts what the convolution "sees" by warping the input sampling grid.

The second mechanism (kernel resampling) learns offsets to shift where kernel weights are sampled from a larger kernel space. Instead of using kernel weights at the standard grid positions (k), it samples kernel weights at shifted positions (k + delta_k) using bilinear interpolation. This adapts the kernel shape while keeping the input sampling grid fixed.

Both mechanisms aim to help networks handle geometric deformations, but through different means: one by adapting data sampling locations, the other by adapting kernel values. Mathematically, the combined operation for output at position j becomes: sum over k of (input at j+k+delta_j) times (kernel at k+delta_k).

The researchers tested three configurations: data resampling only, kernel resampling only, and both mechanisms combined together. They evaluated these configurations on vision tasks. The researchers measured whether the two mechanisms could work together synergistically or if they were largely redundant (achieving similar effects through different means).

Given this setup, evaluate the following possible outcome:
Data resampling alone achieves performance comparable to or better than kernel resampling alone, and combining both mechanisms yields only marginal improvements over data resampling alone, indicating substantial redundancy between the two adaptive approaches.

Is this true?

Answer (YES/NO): NO